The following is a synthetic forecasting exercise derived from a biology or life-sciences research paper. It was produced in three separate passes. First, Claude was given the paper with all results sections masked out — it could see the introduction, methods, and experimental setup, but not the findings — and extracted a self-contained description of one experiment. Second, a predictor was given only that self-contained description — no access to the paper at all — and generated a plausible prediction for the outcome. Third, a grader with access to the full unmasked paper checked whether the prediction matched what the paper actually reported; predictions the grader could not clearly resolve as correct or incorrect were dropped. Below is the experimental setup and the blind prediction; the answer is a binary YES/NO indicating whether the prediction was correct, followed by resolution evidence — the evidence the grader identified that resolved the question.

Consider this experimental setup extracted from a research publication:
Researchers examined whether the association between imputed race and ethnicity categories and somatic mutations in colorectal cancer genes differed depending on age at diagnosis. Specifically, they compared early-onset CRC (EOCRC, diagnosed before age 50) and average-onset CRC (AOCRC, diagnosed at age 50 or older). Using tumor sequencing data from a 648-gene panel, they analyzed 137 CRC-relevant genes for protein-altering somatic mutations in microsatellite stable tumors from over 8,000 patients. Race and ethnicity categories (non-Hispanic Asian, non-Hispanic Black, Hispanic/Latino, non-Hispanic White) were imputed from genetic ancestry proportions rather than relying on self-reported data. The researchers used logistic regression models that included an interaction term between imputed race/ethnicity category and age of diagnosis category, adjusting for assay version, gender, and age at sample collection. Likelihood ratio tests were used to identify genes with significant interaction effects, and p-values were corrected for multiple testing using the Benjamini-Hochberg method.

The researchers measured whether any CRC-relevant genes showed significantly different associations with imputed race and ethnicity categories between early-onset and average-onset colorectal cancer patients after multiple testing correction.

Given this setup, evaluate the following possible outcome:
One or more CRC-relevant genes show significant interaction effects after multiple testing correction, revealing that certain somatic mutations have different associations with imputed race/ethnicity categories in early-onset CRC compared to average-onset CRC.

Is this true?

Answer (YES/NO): YES